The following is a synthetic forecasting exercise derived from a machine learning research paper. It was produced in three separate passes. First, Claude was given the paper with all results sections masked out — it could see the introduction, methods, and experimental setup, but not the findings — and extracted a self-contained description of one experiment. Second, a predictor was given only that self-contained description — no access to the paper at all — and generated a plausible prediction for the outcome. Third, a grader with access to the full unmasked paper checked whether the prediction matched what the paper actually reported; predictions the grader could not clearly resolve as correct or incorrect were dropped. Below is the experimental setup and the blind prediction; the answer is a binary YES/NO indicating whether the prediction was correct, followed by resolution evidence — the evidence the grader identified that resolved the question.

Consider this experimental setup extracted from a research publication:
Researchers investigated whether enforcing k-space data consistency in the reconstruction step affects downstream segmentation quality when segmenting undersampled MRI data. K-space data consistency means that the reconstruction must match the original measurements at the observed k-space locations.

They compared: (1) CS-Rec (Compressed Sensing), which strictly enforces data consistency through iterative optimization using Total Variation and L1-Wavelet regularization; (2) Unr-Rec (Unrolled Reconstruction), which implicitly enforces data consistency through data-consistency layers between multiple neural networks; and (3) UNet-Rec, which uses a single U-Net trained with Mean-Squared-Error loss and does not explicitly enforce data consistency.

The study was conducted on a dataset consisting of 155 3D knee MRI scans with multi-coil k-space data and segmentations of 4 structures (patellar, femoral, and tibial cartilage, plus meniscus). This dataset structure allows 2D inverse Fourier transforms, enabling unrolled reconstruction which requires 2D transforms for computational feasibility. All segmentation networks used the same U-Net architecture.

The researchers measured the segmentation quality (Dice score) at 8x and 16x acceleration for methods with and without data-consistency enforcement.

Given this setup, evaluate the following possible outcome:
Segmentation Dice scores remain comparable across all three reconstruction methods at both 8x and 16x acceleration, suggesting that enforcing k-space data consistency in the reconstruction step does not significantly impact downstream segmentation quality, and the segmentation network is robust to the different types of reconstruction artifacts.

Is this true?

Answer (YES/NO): NO